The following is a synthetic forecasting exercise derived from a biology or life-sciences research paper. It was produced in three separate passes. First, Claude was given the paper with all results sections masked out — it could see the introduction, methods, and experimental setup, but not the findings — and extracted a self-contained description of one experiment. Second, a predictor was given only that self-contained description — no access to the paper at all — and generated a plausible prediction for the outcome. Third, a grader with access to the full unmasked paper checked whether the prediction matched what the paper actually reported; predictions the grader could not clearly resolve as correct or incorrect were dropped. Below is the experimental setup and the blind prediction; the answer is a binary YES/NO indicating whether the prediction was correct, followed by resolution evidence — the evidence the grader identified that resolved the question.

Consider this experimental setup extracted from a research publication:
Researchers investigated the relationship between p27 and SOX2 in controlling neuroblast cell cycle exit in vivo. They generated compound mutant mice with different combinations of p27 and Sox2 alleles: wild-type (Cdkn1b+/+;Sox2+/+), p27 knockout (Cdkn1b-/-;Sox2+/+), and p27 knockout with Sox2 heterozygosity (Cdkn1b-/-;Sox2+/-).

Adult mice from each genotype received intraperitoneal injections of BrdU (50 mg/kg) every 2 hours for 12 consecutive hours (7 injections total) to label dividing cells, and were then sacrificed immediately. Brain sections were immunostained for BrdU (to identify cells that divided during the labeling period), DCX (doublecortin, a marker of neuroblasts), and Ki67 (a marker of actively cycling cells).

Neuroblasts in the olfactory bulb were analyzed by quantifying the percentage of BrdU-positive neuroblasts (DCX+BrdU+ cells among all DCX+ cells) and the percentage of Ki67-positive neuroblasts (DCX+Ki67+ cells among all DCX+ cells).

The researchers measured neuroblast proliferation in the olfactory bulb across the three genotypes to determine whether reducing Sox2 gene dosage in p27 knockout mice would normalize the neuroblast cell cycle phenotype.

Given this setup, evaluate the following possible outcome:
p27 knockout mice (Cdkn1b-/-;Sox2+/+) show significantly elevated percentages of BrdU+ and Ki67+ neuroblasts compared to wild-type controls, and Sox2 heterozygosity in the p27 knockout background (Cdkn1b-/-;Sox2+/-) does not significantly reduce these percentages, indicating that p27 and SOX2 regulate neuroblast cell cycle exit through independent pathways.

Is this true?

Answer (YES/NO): NO